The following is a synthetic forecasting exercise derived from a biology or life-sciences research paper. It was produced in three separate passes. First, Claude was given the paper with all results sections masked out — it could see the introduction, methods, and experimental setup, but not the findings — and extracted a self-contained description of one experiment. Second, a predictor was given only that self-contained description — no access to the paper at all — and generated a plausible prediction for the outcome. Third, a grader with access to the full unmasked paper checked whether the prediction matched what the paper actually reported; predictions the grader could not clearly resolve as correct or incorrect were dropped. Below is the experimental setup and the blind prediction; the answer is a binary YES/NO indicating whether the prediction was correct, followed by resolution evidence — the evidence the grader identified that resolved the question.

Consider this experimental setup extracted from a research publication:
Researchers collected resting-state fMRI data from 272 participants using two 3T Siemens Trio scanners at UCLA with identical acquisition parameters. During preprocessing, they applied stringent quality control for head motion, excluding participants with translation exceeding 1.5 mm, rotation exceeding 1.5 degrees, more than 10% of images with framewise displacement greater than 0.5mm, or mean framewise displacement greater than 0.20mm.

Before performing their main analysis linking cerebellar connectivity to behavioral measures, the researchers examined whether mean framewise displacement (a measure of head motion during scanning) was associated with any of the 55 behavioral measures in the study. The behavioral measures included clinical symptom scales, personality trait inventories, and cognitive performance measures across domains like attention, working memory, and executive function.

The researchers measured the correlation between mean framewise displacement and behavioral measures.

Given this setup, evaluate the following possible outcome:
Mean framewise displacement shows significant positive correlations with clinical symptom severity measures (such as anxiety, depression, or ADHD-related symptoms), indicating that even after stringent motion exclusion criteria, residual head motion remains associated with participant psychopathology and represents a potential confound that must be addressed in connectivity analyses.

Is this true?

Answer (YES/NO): NO